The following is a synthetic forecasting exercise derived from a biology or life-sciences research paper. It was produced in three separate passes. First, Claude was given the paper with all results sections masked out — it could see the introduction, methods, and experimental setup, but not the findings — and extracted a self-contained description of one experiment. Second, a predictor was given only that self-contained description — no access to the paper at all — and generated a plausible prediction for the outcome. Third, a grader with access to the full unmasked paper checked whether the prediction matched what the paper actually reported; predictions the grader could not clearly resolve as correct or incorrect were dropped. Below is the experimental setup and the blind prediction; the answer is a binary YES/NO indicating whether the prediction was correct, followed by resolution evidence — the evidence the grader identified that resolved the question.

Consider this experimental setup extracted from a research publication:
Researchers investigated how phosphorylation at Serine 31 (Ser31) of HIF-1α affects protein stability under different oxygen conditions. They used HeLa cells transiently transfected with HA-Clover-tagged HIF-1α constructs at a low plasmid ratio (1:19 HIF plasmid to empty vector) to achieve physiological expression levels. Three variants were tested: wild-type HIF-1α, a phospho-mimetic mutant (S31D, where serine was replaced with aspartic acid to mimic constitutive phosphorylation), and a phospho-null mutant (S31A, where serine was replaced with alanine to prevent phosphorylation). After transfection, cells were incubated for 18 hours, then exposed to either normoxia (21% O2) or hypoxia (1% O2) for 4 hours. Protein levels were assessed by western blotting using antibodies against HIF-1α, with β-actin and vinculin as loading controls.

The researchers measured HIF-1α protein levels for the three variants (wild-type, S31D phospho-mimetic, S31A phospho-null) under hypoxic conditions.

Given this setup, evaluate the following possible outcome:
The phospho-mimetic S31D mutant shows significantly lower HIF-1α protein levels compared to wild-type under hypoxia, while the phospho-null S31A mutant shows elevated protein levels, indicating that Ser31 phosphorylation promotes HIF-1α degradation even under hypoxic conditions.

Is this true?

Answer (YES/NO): NO